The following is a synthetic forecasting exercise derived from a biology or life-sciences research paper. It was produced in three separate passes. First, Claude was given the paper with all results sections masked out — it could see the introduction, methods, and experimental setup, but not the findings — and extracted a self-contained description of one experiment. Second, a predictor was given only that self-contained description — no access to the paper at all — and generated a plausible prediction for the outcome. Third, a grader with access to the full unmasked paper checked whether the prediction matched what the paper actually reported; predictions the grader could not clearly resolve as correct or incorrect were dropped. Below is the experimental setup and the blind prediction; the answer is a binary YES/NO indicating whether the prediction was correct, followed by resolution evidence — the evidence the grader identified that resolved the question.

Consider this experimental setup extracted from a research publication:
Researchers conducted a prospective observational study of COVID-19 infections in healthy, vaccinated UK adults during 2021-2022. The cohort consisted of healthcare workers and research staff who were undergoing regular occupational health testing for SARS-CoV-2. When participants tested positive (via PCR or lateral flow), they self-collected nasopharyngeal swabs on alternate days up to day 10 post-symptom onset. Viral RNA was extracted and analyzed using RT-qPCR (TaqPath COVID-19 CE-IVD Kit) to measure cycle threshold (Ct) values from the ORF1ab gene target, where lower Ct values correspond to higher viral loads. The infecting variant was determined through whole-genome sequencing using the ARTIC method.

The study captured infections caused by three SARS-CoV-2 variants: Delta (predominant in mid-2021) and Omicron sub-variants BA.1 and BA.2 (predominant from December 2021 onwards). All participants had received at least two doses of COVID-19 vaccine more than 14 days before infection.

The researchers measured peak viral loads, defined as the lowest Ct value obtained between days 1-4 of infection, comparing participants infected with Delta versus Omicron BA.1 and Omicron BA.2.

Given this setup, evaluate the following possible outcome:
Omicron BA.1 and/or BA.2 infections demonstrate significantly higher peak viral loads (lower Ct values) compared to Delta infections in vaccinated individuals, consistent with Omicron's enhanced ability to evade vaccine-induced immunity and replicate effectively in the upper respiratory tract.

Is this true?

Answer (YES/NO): NO